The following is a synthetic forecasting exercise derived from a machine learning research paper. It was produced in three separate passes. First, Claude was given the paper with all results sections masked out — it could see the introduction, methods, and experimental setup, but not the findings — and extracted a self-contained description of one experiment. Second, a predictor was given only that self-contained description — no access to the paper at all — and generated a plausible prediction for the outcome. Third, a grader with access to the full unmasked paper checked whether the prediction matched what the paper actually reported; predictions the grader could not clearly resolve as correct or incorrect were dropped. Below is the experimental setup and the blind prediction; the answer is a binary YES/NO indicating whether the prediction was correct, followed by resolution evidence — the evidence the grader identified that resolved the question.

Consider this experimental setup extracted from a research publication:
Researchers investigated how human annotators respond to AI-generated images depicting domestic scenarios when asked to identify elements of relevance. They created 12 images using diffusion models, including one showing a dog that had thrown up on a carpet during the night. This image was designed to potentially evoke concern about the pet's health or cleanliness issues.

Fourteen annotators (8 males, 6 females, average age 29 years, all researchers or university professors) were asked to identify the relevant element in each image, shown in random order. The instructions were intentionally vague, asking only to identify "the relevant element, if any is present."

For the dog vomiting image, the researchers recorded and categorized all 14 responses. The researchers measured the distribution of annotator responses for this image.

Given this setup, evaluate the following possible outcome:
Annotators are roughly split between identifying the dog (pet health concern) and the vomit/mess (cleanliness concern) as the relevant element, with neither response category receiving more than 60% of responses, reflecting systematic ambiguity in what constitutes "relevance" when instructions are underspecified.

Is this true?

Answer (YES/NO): NO